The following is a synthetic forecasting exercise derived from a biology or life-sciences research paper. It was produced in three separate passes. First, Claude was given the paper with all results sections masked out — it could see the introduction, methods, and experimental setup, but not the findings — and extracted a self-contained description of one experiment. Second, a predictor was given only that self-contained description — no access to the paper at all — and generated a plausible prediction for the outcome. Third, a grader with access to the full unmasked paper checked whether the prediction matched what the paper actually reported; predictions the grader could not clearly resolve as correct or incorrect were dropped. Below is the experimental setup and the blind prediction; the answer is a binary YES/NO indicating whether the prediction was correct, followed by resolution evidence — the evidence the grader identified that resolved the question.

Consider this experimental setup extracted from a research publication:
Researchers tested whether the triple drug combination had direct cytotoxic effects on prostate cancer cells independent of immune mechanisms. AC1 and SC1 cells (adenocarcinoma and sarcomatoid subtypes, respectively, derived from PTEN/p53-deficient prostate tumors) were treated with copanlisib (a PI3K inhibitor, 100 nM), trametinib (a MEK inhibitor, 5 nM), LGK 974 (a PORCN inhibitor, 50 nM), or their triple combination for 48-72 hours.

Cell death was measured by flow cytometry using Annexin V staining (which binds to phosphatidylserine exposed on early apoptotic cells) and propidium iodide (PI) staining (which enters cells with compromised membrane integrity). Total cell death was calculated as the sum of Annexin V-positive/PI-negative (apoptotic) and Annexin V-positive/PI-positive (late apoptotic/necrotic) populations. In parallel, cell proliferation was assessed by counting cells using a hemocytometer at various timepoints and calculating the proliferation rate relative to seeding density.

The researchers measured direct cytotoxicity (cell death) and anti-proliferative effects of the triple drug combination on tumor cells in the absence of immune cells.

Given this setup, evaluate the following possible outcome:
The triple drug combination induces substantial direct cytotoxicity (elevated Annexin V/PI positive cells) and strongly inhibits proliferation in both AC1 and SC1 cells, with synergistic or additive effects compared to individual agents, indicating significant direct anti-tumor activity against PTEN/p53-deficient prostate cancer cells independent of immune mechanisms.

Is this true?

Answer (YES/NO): NO